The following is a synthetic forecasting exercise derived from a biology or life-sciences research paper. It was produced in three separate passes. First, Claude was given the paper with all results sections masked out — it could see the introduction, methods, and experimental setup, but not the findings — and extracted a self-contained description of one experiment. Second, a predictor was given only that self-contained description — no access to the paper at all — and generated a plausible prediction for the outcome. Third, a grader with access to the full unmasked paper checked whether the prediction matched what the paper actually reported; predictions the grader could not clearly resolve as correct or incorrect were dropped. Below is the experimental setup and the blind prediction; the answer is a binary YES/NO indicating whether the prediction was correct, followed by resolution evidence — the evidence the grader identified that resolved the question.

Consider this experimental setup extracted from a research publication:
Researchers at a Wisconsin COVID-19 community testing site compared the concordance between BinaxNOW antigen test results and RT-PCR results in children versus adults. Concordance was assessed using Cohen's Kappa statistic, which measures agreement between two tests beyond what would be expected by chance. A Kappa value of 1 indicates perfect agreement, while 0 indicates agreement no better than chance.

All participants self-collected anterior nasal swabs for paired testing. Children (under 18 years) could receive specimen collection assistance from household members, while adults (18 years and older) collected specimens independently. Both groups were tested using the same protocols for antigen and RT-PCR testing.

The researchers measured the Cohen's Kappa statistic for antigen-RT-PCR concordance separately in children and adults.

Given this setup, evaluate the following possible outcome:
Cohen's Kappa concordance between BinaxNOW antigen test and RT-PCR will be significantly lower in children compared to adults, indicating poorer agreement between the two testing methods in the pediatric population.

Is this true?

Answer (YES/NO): NO